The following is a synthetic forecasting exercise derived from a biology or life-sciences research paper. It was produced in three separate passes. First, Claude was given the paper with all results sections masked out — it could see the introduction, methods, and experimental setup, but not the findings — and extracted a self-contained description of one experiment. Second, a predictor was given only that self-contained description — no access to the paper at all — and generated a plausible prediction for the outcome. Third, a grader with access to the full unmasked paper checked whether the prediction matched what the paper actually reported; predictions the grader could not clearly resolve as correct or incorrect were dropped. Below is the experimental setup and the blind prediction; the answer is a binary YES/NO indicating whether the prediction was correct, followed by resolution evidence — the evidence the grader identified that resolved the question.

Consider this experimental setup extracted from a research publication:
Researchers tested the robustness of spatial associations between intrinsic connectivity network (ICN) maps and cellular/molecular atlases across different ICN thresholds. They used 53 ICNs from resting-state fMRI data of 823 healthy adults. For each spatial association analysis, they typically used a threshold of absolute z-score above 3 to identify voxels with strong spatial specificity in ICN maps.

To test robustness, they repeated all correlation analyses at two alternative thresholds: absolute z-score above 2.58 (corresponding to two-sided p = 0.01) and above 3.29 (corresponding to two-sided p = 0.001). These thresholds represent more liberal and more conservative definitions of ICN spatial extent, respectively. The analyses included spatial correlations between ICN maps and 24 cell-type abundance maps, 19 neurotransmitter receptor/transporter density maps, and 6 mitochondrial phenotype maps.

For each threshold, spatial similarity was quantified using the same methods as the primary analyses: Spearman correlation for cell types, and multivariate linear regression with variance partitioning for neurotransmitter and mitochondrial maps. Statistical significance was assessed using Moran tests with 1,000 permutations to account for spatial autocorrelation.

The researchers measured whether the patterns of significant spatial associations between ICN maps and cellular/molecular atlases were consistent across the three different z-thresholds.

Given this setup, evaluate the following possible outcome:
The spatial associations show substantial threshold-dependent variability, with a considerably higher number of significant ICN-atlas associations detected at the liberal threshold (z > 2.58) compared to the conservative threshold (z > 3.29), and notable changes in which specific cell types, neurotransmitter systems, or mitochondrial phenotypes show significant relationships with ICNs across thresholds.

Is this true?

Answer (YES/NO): NO